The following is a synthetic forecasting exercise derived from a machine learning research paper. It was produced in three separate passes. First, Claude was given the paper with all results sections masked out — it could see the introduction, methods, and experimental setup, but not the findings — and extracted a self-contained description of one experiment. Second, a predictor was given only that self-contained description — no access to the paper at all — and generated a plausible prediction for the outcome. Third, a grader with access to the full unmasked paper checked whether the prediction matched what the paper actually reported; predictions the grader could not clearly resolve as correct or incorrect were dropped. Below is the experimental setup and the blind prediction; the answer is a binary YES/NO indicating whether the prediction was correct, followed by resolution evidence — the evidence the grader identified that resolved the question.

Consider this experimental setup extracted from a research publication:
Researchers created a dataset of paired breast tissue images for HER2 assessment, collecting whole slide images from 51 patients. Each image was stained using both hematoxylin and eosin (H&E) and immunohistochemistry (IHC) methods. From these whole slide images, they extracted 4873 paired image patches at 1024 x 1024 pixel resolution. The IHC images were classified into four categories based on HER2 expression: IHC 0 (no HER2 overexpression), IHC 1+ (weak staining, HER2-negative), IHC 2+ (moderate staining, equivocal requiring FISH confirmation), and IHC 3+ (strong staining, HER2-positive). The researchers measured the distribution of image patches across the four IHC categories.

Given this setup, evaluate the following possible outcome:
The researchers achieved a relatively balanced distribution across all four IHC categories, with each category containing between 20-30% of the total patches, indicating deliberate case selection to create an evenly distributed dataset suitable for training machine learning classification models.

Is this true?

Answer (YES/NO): NO